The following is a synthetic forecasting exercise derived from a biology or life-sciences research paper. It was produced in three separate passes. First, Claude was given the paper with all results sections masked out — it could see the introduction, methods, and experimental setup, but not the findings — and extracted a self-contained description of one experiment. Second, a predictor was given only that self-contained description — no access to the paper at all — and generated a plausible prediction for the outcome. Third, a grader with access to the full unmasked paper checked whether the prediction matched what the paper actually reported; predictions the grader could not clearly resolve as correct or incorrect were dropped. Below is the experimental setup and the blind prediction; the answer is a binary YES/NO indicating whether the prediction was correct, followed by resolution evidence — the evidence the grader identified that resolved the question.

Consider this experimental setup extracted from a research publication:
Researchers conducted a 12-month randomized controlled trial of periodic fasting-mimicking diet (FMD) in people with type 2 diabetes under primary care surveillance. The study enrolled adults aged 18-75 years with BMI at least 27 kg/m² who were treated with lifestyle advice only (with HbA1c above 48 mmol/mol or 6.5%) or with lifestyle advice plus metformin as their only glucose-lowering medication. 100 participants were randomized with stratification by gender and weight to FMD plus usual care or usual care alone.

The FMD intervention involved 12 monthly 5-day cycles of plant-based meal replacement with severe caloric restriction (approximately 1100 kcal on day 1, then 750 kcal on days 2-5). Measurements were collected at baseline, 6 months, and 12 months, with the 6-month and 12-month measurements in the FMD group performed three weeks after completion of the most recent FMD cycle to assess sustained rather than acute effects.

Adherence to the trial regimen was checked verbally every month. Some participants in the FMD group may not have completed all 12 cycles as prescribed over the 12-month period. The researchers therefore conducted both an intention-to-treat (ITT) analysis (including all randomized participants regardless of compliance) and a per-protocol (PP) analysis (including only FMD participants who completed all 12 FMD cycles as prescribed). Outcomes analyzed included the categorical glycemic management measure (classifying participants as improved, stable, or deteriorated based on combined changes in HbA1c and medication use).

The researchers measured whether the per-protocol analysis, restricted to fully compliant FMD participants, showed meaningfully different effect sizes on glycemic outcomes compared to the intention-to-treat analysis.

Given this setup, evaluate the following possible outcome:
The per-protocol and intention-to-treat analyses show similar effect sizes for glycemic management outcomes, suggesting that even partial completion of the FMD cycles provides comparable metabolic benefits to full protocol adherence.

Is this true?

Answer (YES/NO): YES